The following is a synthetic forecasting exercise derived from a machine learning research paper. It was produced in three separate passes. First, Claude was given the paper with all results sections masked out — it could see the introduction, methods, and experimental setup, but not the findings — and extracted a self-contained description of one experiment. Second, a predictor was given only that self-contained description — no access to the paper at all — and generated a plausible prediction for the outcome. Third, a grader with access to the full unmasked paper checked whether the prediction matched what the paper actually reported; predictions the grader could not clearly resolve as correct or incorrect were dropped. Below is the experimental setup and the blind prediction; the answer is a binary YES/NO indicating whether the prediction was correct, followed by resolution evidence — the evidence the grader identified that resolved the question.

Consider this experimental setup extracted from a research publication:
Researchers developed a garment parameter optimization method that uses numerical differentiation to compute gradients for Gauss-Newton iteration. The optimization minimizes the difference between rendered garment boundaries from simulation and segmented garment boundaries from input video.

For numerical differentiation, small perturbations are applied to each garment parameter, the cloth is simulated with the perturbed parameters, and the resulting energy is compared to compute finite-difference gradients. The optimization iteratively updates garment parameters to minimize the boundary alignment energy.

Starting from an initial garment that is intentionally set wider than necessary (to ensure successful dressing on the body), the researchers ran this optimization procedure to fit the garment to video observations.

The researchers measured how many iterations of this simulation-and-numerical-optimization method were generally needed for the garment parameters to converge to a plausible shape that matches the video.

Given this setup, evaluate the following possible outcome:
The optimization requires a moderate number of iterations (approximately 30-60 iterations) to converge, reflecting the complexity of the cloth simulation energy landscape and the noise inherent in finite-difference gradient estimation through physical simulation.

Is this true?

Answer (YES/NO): NO